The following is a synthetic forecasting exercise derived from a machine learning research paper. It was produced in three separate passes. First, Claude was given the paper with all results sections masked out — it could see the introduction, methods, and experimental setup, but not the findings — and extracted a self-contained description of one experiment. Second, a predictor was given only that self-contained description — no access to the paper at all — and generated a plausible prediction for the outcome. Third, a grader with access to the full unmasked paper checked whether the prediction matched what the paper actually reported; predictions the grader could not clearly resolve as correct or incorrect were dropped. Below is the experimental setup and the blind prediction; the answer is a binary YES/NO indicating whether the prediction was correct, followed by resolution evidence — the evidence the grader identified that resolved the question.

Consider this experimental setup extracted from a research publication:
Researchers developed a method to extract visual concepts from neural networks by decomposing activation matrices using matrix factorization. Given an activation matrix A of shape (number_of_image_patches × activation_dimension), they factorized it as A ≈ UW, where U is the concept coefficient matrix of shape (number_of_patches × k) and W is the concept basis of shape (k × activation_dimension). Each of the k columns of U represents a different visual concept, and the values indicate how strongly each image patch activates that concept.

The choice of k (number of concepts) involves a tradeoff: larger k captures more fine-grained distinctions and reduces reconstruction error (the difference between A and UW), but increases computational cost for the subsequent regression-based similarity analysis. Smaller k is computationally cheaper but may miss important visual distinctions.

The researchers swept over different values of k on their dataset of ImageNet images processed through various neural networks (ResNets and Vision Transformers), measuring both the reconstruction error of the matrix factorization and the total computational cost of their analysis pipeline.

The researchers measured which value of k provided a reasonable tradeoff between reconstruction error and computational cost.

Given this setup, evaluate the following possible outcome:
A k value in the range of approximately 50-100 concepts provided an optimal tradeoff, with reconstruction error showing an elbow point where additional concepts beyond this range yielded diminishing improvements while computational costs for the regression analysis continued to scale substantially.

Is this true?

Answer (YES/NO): NO